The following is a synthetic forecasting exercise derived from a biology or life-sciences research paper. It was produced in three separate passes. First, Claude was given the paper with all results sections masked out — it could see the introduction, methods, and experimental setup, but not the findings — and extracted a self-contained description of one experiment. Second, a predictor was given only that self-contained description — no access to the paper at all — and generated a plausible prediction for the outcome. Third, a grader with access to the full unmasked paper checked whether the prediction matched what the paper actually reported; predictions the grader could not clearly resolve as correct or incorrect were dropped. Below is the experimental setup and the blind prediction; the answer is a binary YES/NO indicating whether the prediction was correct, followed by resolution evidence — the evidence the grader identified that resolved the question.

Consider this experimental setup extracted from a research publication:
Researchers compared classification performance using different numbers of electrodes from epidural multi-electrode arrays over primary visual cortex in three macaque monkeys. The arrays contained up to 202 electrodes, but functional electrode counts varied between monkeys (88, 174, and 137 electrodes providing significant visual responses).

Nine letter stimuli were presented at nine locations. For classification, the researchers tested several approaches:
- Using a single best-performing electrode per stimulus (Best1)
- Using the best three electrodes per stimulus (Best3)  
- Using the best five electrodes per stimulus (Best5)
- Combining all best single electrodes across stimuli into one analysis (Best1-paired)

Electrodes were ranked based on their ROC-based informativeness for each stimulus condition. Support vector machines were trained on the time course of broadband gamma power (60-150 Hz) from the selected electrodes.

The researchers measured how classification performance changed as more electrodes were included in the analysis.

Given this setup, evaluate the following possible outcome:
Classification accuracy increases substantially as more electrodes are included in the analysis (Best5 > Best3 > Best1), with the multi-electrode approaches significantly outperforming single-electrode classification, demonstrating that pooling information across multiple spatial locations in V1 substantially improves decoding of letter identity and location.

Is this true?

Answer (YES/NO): NO